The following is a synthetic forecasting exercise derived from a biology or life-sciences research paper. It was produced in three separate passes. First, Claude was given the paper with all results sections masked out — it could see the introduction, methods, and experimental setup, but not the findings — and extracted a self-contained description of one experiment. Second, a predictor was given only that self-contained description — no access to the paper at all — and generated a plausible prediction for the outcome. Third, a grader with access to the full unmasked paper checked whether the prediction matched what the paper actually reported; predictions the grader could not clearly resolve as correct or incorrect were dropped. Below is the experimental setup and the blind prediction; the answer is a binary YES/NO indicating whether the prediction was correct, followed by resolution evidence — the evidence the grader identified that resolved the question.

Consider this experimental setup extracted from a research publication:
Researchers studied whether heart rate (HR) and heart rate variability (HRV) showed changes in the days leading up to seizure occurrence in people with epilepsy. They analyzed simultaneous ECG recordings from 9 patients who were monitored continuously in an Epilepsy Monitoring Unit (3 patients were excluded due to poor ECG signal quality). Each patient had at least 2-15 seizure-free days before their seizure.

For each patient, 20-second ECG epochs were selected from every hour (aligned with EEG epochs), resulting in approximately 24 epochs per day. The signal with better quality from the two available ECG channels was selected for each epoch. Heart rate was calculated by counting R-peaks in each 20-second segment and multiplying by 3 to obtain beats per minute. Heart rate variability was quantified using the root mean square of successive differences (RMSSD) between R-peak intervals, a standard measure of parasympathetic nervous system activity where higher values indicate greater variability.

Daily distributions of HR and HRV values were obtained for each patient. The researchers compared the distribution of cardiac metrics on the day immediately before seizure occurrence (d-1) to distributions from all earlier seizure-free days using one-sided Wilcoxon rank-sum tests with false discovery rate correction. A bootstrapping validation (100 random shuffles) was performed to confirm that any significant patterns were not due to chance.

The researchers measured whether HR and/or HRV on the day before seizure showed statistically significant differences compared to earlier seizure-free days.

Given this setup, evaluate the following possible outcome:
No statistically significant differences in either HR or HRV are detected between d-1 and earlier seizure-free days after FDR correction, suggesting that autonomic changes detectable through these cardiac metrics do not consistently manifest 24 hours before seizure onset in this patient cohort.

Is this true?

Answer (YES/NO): NO